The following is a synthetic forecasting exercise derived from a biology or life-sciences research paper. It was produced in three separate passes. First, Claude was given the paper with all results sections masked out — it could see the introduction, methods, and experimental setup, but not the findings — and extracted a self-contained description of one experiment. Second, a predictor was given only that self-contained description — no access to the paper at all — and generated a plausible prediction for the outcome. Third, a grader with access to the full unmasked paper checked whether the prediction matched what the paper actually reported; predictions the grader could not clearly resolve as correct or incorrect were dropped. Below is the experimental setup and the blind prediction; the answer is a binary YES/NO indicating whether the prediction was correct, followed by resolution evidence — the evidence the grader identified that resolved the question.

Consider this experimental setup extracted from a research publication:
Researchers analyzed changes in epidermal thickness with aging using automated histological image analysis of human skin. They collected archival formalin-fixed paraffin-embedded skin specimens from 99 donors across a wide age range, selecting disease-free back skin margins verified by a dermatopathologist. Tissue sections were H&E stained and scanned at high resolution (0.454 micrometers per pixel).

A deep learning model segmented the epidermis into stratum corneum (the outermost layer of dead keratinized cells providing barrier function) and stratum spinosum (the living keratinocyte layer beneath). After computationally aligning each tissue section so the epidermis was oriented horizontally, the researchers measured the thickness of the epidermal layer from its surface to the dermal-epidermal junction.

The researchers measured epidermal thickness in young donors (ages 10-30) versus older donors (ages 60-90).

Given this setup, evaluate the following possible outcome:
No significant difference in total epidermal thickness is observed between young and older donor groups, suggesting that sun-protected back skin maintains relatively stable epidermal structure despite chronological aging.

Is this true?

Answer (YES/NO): NO